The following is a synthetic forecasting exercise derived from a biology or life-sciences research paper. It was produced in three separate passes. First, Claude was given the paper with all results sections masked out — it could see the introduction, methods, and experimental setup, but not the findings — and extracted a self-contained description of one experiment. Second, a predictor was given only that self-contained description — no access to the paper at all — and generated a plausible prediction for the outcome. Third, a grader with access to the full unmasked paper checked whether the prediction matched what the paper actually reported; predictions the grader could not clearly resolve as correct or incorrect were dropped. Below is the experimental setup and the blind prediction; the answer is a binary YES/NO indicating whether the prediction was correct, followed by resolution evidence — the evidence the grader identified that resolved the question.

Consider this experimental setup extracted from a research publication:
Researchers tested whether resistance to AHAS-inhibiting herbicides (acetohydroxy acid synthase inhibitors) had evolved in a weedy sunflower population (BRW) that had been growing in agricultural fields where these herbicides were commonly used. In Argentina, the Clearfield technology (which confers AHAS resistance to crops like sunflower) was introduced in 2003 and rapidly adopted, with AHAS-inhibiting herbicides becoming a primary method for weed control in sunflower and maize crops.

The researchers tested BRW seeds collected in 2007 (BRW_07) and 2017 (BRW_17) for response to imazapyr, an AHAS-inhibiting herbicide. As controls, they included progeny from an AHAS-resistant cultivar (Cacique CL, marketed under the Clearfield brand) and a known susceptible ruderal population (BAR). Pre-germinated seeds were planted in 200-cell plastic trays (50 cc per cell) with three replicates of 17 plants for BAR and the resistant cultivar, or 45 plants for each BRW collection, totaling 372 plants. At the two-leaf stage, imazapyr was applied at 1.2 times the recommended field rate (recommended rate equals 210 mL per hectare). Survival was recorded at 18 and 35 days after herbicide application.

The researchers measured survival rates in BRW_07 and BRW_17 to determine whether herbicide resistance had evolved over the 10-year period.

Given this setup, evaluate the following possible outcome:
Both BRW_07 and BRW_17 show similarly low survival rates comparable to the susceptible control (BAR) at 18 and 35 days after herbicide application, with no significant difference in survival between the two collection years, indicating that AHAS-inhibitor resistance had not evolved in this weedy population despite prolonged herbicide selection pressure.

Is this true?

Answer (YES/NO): YES